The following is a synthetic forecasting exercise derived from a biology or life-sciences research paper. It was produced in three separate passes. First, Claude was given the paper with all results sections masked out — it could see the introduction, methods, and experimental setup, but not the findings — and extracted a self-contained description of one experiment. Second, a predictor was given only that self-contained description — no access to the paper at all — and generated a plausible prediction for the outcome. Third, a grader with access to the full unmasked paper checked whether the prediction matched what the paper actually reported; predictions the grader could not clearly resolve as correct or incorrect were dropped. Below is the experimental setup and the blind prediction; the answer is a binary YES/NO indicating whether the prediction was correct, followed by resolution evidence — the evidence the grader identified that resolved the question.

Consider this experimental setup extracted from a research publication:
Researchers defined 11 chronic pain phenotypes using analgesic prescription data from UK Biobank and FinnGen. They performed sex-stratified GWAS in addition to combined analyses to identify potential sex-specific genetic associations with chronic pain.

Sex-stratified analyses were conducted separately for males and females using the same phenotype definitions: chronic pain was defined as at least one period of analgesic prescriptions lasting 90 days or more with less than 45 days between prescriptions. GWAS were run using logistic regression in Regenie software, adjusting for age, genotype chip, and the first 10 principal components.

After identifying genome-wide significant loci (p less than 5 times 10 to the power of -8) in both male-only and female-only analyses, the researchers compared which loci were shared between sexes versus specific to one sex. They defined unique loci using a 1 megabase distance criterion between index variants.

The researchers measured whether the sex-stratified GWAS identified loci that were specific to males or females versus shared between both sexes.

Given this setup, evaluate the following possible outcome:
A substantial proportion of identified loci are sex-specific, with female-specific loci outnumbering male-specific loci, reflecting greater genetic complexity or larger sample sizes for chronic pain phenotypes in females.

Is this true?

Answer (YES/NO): YES